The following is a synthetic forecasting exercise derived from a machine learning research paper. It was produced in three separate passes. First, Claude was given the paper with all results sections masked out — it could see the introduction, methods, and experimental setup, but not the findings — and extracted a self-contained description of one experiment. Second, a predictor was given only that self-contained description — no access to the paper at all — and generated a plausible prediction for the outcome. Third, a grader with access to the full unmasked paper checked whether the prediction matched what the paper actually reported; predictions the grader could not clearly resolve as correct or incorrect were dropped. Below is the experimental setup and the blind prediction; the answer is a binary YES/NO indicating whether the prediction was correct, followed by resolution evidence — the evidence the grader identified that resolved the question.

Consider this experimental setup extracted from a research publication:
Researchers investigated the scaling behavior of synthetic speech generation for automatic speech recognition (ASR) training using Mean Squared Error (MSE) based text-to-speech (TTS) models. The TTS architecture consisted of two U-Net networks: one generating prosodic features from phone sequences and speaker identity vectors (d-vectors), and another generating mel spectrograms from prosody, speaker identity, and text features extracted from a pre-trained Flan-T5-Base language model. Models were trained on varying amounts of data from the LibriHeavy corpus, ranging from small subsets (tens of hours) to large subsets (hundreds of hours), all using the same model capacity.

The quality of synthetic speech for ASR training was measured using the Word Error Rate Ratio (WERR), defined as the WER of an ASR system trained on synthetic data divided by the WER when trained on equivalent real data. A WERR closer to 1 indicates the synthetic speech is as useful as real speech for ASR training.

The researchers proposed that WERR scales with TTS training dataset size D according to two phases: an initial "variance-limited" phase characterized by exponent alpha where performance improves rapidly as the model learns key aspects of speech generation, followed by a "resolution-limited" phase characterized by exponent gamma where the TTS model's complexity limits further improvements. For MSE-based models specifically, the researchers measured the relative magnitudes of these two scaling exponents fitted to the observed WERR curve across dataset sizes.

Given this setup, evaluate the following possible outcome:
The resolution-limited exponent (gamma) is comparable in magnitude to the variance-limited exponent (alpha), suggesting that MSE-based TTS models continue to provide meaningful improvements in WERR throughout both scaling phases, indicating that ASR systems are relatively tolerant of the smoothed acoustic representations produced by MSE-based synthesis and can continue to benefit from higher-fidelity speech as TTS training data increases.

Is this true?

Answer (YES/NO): NO